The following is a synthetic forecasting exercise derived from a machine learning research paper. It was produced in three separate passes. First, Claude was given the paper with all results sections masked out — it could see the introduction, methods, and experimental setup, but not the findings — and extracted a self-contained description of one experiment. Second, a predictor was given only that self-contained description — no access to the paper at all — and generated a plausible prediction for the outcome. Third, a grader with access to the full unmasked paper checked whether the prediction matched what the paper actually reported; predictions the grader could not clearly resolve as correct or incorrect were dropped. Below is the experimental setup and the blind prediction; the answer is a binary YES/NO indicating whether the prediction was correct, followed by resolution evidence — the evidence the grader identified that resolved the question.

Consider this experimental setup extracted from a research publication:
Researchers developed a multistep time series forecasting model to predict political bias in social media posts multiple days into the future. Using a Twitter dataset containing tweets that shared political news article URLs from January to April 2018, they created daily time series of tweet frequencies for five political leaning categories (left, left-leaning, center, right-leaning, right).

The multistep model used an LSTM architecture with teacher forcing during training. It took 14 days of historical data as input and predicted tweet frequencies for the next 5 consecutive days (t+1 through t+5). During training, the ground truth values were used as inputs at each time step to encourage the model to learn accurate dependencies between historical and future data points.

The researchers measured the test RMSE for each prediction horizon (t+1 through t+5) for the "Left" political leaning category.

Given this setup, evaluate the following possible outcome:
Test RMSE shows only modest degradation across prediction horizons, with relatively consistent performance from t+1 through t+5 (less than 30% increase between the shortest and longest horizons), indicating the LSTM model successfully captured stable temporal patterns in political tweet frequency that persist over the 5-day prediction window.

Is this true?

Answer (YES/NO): NO